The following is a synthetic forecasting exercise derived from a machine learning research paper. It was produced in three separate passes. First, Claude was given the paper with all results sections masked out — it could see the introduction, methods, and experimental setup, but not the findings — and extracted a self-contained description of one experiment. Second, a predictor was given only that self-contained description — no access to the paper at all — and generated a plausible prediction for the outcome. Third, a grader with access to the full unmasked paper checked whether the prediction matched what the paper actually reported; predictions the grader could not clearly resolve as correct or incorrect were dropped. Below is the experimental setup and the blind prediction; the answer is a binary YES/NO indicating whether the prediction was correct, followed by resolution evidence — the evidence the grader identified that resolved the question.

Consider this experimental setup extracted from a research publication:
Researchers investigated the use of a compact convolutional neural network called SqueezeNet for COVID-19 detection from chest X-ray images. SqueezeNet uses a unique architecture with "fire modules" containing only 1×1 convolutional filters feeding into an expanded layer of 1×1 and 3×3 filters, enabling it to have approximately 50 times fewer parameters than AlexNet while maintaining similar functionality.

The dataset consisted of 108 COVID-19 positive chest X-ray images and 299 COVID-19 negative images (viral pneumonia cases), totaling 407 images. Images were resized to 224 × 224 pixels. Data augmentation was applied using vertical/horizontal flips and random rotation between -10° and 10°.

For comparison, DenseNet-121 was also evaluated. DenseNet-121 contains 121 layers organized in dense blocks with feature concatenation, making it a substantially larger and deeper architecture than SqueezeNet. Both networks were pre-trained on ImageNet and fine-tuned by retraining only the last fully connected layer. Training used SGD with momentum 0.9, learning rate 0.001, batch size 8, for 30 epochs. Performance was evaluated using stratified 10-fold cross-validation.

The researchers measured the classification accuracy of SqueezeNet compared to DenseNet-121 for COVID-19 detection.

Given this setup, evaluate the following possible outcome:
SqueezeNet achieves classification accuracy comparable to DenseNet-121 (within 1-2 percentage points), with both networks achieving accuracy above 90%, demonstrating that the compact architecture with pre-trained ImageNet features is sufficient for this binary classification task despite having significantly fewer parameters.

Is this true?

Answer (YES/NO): YES